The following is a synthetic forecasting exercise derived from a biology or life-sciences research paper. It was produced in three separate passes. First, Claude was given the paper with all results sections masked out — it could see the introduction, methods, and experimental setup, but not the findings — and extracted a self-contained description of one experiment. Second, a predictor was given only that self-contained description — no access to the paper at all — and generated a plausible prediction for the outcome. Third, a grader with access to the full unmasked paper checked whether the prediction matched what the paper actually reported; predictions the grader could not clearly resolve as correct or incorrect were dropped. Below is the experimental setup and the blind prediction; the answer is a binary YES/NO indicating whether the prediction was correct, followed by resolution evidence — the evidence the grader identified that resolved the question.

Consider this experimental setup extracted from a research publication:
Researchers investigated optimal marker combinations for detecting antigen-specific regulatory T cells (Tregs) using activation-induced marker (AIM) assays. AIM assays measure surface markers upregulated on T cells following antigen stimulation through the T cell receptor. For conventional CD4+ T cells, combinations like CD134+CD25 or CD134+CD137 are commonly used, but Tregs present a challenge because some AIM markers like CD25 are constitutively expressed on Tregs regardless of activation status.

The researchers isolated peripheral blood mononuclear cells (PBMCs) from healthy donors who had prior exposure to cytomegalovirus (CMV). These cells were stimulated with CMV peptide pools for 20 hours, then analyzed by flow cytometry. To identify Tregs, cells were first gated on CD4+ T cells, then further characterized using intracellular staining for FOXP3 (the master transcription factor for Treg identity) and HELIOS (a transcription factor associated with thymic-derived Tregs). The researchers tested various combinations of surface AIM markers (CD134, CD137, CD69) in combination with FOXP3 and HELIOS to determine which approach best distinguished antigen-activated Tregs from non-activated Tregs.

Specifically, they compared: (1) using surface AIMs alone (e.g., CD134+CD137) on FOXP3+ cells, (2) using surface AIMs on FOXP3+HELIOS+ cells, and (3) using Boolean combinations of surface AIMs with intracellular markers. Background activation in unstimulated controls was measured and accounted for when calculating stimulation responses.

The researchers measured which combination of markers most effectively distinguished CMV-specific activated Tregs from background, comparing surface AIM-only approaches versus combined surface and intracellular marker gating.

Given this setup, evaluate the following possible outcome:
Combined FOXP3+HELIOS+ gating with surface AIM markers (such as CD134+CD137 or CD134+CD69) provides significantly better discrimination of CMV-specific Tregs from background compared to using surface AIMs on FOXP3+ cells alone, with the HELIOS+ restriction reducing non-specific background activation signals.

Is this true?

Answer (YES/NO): YES